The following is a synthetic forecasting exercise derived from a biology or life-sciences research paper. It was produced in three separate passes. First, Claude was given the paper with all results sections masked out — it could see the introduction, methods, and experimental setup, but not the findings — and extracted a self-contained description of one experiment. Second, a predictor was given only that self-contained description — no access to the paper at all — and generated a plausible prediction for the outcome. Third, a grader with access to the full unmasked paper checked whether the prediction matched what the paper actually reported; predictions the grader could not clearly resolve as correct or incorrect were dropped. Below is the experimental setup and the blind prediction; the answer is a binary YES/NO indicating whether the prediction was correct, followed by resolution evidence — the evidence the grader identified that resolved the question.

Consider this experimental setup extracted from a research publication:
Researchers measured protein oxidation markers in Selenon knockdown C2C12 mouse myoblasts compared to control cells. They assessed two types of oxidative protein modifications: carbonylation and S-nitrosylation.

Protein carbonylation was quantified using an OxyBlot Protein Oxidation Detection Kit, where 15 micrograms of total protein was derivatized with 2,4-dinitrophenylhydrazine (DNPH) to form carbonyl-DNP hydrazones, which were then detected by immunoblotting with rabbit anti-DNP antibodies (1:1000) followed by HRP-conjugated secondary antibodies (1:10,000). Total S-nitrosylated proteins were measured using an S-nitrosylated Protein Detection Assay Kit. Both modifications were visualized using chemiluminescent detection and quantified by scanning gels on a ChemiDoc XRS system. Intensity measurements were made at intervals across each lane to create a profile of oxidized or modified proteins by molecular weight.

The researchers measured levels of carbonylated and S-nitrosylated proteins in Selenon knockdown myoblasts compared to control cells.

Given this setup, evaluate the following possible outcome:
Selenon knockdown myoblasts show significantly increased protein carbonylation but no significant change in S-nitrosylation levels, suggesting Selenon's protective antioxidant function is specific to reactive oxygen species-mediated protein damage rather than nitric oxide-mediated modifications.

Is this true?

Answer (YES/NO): NO